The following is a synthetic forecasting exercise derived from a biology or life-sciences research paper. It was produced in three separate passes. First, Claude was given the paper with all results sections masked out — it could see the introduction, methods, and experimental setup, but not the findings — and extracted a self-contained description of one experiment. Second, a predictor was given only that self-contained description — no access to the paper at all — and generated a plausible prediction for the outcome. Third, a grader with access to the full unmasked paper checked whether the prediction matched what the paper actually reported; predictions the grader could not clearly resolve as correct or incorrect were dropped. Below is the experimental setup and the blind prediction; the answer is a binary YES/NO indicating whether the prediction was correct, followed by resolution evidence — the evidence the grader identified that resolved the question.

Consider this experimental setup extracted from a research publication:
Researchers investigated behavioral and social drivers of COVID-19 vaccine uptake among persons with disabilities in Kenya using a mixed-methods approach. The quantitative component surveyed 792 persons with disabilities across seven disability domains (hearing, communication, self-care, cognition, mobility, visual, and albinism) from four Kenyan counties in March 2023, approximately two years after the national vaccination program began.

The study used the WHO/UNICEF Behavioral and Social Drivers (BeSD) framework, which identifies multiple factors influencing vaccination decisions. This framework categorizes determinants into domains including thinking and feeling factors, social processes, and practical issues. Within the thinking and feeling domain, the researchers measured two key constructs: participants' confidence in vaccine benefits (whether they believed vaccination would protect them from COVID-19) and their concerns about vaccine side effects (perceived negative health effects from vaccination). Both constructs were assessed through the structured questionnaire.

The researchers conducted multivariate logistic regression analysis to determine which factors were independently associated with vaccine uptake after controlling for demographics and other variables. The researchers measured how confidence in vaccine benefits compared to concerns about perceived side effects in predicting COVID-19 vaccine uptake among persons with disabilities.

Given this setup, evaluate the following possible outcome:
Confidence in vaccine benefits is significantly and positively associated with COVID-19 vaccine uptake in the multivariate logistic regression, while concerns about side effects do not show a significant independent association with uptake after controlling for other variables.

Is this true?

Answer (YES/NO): YES